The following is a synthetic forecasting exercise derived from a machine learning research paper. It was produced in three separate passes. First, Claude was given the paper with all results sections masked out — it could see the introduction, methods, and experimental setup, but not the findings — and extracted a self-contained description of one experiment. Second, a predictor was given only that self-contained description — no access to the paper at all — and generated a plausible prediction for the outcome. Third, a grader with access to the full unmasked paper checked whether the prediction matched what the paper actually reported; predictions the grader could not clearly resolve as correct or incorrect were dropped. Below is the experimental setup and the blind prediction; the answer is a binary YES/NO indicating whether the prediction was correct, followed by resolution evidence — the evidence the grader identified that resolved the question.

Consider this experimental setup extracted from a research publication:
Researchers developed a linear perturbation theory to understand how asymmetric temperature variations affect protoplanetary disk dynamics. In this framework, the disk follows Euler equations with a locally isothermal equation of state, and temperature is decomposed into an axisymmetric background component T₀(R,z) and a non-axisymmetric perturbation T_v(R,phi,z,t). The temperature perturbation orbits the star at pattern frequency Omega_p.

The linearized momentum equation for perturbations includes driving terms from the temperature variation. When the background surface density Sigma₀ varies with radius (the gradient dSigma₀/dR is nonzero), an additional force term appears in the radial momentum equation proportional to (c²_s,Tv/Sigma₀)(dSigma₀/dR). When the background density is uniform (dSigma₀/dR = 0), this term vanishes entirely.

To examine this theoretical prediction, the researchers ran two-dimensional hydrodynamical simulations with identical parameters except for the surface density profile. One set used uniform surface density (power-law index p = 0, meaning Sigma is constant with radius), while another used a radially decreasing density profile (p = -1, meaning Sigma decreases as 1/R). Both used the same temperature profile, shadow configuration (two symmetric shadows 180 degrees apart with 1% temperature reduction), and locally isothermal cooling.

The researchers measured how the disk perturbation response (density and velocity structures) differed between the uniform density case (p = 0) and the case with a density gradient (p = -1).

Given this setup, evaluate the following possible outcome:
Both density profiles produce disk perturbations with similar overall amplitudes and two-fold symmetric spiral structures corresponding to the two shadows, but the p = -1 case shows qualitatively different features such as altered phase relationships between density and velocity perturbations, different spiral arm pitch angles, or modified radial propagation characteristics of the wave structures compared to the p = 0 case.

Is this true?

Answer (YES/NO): NO